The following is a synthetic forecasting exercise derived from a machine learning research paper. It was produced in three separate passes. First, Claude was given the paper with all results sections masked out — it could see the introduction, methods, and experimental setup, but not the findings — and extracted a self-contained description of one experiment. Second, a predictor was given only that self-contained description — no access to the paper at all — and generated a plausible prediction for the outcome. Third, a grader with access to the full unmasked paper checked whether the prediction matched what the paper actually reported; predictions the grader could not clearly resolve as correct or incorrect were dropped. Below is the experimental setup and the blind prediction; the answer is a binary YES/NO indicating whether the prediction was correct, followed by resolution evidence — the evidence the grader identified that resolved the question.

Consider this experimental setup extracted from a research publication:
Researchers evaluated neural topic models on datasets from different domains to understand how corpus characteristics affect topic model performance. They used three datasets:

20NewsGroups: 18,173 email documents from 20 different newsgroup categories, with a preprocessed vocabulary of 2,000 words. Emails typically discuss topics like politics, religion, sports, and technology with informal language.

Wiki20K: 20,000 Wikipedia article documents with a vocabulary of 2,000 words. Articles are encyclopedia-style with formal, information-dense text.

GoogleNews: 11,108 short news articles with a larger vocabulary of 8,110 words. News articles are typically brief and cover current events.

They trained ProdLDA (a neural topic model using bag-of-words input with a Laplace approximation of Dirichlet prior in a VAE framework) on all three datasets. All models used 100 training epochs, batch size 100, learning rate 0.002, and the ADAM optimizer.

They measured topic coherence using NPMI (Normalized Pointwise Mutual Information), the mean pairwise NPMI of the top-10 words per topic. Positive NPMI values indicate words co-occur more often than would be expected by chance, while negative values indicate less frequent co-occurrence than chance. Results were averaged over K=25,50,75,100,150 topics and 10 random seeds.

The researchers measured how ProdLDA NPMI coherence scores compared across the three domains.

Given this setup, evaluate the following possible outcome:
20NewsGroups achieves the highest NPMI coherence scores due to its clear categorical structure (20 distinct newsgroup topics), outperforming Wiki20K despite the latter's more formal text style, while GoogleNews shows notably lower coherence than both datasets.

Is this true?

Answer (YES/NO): NO